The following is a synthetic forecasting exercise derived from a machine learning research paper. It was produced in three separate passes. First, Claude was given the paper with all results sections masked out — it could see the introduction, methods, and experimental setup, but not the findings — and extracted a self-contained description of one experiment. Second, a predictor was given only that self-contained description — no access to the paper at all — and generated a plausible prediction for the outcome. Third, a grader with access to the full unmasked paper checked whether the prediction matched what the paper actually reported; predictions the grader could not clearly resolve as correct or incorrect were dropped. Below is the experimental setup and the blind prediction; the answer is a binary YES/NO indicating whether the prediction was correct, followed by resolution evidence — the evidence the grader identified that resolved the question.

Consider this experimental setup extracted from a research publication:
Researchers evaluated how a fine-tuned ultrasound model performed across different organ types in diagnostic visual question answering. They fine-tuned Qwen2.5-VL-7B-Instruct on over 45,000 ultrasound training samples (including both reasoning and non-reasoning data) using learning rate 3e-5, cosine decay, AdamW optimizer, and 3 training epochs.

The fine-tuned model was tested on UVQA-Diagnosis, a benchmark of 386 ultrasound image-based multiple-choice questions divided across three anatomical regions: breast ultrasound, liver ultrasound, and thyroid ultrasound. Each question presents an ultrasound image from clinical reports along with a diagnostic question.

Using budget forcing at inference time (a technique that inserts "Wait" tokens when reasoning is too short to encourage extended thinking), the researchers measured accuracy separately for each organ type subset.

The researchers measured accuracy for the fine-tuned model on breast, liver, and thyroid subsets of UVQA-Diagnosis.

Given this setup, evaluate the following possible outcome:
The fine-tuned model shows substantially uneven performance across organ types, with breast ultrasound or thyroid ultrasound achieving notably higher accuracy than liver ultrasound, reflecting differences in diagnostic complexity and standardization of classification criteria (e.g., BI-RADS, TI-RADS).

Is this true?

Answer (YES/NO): NO